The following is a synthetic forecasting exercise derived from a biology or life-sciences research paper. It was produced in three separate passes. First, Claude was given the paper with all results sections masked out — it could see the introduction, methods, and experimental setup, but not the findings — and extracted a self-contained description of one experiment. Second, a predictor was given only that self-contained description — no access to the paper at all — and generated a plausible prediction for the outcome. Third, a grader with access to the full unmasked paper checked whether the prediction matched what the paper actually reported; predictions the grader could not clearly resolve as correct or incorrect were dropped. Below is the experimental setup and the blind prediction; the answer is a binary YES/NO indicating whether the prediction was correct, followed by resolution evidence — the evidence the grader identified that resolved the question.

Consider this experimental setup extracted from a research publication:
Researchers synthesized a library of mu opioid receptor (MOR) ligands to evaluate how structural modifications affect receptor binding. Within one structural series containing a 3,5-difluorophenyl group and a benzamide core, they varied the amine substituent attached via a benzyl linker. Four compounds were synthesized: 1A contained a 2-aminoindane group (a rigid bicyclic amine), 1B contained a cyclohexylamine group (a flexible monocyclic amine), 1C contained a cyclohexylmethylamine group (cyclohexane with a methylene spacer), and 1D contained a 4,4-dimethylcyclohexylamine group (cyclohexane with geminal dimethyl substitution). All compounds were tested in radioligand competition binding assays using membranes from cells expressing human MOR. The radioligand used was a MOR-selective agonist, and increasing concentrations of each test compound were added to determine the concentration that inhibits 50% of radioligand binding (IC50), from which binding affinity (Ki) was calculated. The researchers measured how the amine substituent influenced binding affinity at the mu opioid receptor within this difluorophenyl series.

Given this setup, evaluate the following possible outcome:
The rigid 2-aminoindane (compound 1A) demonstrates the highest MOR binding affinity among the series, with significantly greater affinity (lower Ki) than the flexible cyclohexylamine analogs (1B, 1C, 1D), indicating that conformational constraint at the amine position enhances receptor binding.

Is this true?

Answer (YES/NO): YES